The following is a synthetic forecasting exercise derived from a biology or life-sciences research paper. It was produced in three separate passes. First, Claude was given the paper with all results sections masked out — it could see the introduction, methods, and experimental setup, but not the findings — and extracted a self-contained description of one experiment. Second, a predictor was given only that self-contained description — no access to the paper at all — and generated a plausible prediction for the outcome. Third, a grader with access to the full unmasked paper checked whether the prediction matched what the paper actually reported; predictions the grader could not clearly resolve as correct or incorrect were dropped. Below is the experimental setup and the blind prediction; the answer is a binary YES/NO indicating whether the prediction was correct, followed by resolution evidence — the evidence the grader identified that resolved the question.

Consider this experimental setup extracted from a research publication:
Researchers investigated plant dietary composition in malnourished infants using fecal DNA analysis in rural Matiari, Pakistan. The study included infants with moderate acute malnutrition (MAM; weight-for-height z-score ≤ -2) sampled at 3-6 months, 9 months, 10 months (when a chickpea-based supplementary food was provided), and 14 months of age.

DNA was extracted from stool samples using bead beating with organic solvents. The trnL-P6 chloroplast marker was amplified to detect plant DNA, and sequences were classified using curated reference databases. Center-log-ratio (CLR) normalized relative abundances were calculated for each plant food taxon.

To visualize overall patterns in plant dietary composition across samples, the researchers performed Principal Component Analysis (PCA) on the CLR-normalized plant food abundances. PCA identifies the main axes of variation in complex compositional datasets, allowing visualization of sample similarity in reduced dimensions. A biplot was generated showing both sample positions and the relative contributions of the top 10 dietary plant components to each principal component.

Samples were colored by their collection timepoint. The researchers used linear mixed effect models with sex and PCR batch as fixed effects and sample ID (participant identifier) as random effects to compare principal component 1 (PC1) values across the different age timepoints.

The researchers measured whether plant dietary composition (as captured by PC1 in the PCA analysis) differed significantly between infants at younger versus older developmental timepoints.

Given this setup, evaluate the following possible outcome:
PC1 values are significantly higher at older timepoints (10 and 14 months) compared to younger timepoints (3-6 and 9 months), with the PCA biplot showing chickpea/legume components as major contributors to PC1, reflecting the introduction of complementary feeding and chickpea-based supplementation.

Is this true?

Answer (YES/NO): NO